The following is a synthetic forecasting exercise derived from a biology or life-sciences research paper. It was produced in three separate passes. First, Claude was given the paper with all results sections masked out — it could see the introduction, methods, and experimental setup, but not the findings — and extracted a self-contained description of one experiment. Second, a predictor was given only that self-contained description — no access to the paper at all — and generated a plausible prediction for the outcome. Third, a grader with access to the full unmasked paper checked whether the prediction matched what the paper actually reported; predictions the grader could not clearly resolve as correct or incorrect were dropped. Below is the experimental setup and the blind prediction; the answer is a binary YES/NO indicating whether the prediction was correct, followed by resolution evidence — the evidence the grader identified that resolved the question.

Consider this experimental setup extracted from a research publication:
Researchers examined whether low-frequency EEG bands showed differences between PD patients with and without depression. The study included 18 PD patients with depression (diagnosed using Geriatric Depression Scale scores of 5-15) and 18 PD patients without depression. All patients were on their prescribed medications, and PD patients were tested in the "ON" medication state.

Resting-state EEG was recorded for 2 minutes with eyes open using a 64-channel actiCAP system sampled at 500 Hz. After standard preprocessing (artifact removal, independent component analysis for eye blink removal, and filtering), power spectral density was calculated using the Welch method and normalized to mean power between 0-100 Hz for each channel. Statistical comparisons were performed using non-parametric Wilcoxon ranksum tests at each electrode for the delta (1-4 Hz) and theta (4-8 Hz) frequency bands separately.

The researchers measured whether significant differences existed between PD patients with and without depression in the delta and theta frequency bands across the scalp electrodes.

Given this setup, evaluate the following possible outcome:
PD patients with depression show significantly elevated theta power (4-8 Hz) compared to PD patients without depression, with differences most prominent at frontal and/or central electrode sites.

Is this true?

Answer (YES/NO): NO